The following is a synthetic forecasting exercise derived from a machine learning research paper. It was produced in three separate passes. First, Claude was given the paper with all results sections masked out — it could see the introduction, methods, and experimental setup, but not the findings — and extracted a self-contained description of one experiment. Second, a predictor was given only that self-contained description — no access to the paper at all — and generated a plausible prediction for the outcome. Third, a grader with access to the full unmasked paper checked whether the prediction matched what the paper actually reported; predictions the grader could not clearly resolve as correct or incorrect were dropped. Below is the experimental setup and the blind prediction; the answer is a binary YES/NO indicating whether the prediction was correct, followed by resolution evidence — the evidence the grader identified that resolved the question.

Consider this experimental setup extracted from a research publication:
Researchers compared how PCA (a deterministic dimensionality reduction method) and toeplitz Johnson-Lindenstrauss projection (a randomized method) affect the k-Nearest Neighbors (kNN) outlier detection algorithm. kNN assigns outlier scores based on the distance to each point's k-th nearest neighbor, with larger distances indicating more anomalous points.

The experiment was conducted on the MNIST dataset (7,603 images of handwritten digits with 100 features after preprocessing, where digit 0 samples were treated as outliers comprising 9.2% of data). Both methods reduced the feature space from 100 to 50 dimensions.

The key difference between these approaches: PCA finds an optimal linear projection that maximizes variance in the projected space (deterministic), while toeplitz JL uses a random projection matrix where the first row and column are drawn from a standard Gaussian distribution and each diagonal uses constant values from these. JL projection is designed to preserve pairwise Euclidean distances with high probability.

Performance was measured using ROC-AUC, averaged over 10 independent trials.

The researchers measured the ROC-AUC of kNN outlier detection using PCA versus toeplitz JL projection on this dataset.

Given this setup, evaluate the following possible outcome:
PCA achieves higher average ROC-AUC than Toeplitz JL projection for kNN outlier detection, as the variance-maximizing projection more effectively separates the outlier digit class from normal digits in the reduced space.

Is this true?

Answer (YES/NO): NO